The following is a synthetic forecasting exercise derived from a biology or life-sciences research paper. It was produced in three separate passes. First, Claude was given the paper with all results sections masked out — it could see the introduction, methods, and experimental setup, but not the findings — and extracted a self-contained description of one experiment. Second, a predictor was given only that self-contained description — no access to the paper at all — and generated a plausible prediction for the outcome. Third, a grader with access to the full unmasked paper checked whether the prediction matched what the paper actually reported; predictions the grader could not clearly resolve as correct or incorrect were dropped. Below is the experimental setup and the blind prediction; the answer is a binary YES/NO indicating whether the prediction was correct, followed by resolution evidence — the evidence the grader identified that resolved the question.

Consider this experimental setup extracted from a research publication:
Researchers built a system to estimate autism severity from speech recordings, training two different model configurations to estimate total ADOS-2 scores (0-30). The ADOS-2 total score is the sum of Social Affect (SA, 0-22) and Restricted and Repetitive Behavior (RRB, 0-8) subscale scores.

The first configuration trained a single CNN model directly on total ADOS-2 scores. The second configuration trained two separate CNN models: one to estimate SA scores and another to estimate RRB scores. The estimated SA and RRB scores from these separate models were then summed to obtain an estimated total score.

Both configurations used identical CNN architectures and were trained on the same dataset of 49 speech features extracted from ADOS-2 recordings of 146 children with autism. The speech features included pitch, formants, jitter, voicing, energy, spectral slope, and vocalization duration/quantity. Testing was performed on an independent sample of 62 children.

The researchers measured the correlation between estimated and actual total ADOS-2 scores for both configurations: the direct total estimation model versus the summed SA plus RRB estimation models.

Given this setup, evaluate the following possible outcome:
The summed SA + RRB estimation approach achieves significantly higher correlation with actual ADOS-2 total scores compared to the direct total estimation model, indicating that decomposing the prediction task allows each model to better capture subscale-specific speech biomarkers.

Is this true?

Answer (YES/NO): NO